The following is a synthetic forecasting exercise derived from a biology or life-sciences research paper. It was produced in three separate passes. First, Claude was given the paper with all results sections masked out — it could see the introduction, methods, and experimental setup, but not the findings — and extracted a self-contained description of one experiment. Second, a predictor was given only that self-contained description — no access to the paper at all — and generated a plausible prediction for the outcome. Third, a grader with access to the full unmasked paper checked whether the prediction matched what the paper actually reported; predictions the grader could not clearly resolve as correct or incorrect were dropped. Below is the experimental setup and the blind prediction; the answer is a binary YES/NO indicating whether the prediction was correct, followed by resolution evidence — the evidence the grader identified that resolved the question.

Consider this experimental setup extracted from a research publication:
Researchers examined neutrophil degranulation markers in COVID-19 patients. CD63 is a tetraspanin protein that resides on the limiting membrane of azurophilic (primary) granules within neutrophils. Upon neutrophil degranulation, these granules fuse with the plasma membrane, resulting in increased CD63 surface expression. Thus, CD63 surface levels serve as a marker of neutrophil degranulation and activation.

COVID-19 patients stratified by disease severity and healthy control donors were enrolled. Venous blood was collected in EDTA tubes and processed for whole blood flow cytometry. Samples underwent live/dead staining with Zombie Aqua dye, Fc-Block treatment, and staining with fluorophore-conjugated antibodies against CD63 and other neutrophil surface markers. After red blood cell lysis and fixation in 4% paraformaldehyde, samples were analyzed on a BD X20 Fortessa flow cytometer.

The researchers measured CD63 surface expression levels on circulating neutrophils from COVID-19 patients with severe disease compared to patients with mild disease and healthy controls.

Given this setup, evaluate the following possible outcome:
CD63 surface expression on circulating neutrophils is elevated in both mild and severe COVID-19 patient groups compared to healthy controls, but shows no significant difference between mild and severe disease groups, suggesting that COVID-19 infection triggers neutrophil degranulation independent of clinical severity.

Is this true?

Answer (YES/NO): NO